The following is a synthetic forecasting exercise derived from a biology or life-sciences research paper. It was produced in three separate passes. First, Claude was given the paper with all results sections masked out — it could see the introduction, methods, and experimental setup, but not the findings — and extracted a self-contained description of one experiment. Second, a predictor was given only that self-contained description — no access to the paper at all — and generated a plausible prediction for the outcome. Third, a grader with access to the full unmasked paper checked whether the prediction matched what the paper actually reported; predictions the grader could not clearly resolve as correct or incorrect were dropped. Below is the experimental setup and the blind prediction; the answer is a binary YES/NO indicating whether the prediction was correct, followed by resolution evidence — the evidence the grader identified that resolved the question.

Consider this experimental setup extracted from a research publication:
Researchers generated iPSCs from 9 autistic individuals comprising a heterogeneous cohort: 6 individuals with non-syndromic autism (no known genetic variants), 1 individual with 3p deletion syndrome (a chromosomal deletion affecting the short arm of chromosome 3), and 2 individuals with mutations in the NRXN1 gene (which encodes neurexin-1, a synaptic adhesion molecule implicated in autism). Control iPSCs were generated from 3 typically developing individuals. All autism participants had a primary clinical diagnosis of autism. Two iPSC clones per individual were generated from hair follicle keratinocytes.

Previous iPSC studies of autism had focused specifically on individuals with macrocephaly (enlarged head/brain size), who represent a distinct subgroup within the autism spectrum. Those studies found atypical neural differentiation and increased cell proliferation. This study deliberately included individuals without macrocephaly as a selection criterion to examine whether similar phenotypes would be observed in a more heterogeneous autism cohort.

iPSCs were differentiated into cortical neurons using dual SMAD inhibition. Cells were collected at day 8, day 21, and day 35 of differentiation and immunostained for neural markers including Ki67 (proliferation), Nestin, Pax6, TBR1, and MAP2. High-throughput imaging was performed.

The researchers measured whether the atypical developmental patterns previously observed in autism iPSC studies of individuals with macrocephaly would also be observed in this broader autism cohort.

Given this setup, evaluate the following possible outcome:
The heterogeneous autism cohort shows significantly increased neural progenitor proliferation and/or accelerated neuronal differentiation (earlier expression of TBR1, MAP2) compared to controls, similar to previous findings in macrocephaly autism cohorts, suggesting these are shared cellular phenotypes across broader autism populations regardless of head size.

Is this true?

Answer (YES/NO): NO